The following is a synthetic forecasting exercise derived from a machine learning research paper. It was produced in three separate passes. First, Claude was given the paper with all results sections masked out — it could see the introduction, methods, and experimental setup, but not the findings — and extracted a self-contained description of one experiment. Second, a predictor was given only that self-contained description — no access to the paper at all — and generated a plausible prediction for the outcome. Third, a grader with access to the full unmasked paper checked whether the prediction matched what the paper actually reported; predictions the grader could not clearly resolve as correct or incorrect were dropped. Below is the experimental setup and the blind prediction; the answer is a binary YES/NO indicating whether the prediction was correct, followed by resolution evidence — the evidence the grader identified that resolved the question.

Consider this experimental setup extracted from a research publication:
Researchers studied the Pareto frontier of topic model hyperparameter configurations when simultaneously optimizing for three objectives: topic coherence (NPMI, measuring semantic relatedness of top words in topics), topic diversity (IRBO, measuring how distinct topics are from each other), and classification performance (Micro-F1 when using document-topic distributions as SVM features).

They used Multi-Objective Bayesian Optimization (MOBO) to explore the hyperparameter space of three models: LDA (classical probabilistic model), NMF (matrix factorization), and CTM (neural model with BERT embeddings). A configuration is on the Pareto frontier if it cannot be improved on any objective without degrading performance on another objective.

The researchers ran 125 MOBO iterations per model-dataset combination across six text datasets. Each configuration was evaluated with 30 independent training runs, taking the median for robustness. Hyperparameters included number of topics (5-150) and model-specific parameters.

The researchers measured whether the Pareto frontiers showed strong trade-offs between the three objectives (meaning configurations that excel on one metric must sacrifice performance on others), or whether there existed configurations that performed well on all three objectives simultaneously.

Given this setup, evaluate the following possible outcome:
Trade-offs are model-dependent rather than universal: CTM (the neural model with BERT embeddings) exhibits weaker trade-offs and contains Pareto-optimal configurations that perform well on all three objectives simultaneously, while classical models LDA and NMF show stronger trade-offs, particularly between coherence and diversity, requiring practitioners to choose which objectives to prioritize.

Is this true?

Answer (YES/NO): NO